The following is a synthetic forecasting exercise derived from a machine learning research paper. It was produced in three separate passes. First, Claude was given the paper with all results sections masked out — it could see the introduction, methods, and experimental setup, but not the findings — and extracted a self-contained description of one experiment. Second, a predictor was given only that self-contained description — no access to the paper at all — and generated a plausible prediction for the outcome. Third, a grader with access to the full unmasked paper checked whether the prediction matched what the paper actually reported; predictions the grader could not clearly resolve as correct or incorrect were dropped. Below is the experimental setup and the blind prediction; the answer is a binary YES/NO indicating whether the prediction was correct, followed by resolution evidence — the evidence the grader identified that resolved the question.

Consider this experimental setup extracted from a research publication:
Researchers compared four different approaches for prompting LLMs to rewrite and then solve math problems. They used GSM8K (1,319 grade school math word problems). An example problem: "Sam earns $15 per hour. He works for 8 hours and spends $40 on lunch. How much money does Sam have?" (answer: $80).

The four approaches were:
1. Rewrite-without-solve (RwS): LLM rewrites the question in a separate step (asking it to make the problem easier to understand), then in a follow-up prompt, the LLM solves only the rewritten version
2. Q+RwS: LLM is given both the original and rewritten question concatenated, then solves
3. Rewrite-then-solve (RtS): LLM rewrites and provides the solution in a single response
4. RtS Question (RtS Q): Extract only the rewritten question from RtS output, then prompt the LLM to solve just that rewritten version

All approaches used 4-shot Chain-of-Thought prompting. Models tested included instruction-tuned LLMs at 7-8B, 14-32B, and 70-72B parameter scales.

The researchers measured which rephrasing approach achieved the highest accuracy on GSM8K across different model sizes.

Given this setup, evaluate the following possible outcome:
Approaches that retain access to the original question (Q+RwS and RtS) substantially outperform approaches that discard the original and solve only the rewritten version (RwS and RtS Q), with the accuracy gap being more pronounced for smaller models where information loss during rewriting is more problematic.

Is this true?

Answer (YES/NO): NO